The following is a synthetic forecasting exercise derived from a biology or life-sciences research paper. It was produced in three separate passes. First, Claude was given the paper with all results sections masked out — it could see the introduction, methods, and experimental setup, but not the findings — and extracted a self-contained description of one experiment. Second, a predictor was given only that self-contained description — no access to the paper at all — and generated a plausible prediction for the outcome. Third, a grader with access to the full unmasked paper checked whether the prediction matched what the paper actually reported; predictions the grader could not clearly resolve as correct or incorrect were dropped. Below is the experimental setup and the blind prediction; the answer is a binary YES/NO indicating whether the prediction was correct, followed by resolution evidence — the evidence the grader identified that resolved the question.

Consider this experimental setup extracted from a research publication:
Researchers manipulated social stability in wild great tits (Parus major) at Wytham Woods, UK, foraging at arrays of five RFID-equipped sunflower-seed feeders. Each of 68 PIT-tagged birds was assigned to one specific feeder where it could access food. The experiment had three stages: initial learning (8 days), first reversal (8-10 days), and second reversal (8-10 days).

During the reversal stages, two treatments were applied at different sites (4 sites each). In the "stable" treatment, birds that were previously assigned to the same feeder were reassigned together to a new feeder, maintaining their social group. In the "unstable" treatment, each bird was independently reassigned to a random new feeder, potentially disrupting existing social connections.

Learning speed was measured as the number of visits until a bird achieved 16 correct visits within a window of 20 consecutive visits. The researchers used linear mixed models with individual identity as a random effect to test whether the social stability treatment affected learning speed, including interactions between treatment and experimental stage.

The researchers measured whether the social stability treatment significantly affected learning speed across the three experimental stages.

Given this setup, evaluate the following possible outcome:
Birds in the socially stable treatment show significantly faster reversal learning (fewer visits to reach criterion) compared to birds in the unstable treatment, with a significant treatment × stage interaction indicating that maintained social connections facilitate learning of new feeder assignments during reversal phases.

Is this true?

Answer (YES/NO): NO